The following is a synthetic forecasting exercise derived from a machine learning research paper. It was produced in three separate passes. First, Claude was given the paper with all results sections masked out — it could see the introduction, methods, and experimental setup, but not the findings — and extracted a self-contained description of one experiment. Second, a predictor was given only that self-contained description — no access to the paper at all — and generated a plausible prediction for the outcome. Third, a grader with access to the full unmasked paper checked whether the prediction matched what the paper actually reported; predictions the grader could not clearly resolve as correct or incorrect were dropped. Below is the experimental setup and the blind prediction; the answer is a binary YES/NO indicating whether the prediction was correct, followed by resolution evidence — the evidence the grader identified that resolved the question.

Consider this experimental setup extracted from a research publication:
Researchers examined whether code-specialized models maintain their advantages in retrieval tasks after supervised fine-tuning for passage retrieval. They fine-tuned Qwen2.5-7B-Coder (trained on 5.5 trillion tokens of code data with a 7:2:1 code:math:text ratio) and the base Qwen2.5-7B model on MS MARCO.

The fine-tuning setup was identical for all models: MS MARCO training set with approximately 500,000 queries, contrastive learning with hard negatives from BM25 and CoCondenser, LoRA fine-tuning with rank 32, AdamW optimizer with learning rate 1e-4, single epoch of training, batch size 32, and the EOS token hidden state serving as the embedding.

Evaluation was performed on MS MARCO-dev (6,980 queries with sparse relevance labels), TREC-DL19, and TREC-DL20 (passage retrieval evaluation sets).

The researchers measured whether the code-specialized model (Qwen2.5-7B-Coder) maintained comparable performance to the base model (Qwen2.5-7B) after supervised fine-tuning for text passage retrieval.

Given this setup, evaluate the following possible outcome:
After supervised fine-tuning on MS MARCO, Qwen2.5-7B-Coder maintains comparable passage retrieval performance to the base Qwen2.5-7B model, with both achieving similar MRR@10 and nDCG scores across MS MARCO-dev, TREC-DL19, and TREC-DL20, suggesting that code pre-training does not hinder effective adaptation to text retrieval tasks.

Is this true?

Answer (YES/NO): YES